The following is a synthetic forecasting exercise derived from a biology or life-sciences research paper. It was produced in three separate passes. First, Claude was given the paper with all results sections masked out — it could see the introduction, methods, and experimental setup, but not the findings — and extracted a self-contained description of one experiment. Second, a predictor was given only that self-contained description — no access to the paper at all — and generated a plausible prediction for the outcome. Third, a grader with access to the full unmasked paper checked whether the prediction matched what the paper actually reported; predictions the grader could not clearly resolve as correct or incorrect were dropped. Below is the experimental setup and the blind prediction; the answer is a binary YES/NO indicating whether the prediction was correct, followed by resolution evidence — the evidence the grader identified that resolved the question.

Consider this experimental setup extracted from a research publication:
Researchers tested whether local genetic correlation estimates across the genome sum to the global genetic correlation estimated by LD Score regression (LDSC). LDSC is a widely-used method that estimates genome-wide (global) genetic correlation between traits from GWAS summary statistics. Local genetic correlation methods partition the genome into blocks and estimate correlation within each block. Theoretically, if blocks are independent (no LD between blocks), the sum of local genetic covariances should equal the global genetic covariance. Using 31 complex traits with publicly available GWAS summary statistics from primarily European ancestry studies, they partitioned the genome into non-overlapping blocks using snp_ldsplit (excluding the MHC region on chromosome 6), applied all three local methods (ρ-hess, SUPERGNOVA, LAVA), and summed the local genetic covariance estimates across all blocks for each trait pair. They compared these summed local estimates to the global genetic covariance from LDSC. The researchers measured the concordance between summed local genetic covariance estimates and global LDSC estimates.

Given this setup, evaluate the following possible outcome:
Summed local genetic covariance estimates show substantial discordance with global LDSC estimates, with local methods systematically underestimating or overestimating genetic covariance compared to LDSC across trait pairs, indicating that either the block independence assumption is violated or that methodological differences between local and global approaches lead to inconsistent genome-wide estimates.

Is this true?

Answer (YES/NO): NO